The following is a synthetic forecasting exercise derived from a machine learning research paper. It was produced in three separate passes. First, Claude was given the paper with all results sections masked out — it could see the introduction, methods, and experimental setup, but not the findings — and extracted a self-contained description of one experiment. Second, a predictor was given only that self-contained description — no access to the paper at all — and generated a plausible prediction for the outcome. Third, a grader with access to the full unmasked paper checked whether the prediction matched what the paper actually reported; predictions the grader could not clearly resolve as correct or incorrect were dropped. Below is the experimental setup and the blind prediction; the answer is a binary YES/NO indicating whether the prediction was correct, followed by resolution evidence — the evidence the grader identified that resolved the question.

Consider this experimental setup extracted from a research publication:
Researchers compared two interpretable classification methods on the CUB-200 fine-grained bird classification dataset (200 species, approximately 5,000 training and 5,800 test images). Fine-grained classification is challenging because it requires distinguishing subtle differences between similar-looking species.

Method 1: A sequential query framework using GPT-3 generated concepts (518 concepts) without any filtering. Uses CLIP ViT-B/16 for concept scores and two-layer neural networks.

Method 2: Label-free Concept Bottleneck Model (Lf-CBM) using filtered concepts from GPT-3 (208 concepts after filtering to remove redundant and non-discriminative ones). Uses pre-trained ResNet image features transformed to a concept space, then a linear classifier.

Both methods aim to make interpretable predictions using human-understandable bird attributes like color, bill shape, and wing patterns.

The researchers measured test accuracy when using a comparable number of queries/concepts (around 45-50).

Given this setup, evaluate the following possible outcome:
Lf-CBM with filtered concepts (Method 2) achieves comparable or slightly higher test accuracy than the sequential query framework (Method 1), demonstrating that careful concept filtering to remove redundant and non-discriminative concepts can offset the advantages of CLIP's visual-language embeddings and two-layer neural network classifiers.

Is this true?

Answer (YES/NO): NO